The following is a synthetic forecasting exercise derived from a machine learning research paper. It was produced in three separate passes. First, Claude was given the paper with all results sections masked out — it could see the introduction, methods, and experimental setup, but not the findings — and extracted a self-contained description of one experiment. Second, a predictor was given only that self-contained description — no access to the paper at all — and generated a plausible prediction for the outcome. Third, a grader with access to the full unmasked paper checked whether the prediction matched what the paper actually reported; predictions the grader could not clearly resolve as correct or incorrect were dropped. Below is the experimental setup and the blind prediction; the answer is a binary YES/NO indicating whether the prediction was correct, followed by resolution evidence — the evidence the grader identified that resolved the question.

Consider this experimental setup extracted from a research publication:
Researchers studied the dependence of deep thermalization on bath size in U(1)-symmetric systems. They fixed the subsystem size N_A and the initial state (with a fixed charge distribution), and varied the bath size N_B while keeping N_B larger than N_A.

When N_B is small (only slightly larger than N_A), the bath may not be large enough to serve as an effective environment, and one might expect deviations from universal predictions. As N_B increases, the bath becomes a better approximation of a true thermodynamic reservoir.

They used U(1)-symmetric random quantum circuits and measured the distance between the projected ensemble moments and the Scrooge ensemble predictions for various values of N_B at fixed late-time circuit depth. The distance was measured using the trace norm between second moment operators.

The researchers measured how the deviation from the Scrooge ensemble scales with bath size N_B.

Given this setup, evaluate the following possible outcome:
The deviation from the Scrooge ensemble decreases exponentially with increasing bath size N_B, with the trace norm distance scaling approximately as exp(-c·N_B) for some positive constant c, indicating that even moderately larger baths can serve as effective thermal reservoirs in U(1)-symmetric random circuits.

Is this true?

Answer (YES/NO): YES